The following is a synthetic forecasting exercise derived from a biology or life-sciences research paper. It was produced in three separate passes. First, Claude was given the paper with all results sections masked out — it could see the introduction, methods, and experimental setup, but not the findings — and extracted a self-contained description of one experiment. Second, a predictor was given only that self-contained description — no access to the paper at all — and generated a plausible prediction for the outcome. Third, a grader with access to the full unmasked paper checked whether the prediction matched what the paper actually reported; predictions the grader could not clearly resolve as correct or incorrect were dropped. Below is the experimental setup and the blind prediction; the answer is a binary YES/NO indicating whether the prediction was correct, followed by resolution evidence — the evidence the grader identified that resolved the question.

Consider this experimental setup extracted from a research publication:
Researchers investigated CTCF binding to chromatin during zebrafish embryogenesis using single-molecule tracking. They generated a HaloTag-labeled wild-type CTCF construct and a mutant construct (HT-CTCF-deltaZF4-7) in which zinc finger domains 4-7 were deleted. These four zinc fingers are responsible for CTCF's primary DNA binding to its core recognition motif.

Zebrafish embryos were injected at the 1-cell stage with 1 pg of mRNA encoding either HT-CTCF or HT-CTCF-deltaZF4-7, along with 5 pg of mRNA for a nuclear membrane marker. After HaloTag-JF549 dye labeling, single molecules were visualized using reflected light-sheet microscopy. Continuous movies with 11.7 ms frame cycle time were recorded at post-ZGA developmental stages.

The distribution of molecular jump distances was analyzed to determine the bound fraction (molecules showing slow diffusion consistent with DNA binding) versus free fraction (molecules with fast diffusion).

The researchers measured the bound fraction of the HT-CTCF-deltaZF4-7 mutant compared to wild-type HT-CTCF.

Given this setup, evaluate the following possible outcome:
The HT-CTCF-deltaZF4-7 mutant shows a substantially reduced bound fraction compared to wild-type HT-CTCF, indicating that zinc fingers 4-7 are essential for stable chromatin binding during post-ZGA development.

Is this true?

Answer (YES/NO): YES